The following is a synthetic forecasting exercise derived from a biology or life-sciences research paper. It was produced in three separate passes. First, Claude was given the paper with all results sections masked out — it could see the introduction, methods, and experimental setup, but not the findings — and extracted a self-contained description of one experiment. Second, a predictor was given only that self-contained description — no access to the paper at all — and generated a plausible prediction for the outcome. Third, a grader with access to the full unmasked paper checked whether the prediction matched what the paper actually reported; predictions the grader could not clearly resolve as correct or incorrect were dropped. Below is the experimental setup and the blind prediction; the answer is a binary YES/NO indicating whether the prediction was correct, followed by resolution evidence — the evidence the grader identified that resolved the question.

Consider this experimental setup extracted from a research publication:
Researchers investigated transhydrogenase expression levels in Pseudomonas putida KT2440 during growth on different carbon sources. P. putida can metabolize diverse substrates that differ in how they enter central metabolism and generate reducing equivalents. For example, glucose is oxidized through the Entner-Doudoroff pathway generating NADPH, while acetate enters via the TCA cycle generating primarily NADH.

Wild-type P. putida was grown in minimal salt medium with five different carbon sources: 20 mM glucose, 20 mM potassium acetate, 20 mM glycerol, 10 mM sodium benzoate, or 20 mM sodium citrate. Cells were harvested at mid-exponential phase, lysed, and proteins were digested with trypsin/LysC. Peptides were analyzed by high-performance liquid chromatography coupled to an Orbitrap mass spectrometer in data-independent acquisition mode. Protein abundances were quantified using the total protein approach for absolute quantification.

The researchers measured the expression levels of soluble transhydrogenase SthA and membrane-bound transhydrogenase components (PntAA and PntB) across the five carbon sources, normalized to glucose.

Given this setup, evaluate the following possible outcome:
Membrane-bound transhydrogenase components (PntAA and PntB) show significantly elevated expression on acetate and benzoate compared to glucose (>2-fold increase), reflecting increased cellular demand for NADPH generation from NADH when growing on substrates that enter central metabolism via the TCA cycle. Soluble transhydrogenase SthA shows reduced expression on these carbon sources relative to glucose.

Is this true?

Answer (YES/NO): NO